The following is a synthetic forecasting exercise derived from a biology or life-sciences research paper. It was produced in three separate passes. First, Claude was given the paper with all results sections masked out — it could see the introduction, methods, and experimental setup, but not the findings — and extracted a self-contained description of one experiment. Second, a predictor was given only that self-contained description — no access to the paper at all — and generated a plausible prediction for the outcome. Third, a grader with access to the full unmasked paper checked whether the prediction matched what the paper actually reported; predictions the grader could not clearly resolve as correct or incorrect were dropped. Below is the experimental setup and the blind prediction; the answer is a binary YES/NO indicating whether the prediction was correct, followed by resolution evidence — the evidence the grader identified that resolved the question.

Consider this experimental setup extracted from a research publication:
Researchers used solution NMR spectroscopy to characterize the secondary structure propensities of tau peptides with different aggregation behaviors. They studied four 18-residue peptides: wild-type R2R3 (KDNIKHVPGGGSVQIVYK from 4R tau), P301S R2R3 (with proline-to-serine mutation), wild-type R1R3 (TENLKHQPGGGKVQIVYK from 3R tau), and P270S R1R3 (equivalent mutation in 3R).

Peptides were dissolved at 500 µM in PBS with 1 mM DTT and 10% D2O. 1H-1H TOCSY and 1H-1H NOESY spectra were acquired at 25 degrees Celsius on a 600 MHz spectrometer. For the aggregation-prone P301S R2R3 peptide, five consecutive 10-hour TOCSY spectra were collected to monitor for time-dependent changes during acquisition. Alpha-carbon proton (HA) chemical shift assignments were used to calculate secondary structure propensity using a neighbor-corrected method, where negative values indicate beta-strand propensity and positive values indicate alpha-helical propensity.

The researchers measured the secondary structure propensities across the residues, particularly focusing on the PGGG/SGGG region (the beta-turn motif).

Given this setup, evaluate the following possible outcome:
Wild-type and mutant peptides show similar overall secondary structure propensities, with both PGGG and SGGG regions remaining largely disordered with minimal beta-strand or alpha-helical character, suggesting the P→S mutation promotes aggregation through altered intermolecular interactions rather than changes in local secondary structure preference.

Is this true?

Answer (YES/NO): NO